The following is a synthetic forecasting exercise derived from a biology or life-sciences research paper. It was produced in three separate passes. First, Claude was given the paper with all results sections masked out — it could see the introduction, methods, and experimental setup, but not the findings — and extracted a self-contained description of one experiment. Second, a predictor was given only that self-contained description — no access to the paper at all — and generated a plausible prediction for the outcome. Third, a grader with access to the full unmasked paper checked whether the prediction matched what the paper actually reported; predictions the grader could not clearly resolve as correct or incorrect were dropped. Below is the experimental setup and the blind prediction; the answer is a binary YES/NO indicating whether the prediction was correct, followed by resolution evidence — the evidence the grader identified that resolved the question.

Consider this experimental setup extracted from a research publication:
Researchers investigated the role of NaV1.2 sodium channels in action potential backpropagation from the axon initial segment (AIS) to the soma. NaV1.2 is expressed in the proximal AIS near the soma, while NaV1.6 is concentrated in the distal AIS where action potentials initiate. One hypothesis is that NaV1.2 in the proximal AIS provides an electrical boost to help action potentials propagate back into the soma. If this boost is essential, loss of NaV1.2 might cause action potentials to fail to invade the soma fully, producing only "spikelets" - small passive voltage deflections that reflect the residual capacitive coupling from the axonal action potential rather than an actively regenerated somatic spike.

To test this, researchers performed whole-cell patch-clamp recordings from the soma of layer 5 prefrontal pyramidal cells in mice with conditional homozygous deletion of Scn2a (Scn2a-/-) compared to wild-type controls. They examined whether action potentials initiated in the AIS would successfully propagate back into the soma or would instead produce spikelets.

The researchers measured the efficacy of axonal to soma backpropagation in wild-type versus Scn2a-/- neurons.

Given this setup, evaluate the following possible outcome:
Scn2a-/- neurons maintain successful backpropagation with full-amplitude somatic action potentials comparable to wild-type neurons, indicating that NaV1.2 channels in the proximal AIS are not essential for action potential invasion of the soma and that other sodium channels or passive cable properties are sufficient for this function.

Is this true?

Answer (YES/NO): NO